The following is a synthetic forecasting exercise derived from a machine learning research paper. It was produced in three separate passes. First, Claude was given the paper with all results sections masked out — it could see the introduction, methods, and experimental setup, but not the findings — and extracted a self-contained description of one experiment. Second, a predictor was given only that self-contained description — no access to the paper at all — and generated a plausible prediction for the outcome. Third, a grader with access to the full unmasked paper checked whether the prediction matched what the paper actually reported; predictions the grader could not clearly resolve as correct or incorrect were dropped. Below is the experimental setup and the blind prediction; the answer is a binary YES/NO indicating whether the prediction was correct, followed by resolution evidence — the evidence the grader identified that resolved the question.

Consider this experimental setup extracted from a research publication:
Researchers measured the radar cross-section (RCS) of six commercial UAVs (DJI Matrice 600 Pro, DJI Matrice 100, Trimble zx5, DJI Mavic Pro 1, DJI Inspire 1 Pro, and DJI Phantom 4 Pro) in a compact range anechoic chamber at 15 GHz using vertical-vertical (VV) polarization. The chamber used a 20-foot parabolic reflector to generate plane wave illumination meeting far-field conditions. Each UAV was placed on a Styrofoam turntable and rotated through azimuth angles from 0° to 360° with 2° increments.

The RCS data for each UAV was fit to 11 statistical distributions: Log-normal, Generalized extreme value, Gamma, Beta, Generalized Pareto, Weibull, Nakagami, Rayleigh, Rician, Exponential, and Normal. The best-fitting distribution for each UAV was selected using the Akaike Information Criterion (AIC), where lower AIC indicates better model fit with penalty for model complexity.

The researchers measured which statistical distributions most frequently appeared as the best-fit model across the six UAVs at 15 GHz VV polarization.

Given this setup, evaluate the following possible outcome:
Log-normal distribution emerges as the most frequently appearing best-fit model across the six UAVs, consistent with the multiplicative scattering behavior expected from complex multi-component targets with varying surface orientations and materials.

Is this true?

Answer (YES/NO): YES